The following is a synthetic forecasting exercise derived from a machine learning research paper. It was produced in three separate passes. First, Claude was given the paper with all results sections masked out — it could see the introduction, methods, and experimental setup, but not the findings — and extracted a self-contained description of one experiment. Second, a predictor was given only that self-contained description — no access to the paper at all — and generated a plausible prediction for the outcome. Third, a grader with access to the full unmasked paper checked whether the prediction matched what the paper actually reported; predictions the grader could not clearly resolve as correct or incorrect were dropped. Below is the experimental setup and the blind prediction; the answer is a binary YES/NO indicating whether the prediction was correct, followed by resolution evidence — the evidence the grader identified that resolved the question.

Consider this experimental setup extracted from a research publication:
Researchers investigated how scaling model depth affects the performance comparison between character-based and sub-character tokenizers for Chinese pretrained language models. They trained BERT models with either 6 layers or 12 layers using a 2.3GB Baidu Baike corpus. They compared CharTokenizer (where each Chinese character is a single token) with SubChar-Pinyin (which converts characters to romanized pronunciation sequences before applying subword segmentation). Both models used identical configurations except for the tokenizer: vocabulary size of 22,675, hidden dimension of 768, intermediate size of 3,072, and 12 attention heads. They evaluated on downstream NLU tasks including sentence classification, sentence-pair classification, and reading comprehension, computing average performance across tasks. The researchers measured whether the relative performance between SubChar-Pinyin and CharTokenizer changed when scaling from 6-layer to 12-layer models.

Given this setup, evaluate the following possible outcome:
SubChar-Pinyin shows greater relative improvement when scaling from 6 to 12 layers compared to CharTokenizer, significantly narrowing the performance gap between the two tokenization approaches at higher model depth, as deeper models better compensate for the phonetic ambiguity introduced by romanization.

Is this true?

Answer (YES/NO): NO